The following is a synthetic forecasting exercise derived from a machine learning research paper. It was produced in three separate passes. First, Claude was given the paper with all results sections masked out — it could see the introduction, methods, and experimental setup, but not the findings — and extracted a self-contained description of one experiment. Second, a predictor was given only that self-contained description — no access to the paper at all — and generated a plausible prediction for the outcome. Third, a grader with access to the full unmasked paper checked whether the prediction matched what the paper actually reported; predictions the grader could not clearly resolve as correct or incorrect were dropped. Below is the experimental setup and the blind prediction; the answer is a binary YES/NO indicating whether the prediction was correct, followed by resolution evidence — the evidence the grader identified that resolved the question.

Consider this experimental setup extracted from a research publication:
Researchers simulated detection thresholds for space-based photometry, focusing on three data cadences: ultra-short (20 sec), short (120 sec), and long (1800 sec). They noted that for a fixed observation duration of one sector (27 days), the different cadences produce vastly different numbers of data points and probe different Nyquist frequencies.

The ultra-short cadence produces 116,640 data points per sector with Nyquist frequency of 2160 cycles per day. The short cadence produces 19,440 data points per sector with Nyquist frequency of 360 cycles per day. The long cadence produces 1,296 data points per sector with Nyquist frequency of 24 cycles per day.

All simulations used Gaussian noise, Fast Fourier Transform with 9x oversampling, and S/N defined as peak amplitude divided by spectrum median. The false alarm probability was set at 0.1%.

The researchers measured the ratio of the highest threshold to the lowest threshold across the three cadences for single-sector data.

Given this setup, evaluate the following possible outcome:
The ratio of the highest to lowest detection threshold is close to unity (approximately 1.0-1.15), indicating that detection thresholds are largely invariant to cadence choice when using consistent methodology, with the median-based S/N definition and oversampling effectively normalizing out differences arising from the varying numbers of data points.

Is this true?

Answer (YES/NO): NO